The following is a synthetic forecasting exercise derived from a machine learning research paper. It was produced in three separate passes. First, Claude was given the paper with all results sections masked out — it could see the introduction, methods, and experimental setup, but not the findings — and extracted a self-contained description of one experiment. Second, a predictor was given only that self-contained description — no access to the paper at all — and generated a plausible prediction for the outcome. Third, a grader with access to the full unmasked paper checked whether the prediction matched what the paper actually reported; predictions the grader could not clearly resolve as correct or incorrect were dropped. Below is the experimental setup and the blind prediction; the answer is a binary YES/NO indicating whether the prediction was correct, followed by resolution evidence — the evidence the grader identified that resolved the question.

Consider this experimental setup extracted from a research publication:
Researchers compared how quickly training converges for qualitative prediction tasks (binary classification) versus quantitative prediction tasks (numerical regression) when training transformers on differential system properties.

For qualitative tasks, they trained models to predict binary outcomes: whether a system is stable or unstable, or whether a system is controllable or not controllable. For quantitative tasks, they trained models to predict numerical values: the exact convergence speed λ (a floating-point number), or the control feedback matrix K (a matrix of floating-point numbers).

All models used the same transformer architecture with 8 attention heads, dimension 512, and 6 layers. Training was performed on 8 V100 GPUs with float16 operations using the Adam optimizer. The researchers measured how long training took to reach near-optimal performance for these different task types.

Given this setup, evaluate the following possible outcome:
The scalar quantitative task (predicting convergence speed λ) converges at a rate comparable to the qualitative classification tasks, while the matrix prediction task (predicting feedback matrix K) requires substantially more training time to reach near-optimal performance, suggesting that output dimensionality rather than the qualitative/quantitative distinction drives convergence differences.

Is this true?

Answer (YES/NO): NO